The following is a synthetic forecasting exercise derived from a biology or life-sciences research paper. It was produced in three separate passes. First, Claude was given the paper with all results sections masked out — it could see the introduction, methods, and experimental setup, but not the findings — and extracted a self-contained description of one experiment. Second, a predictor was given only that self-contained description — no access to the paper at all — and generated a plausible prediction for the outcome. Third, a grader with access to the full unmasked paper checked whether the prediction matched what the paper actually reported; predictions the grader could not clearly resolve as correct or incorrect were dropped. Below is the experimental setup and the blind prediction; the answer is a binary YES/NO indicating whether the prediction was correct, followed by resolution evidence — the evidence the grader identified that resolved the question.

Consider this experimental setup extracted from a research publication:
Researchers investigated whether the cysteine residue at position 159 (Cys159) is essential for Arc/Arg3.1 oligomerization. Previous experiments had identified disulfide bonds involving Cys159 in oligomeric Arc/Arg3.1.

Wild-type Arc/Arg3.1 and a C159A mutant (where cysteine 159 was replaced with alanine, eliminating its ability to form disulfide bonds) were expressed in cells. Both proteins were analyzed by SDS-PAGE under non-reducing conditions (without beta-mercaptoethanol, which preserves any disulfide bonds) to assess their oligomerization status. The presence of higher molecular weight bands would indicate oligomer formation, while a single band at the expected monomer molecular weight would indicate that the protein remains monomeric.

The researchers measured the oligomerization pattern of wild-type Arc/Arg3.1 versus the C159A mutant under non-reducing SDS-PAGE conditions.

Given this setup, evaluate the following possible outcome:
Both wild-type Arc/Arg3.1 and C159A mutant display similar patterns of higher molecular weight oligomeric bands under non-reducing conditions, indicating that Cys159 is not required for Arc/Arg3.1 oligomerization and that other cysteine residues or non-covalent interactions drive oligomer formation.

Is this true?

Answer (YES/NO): NO